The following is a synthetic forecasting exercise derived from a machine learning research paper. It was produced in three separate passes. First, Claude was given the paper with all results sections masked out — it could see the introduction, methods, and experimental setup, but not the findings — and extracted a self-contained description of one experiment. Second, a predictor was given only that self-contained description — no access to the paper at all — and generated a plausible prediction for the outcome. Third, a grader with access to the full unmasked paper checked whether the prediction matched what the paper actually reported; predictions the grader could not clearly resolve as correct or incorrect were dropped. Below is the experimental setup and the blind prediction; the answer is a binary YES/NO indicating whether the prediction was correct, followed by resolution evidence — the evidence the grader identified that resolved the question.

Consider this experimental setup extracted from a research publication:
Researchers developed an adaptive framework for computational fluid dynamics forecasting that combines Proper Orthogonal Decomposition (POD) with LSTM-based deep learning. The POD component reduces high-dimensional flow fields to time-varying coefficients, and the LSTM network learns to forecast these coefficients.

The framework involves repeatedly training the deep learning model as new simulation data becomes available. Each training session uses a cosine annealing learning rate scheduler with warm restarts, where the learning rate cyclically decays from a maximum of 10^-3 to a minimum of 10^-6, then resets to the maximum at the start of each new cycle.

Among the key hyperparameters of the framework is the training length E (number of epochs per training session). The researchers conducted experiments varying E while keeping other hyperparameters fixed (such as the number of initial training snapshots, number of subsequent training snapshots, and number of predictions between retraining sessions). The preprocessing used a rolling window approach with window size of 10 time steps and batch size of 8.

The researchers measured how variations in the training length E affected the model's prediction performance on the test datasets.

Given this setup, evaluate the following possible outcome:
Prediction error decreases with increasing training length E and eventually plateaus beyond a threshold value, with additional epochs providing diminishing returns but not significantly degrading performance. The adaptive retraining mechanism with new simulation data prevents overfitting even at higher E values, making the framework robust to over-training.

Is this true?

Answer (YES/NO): NO